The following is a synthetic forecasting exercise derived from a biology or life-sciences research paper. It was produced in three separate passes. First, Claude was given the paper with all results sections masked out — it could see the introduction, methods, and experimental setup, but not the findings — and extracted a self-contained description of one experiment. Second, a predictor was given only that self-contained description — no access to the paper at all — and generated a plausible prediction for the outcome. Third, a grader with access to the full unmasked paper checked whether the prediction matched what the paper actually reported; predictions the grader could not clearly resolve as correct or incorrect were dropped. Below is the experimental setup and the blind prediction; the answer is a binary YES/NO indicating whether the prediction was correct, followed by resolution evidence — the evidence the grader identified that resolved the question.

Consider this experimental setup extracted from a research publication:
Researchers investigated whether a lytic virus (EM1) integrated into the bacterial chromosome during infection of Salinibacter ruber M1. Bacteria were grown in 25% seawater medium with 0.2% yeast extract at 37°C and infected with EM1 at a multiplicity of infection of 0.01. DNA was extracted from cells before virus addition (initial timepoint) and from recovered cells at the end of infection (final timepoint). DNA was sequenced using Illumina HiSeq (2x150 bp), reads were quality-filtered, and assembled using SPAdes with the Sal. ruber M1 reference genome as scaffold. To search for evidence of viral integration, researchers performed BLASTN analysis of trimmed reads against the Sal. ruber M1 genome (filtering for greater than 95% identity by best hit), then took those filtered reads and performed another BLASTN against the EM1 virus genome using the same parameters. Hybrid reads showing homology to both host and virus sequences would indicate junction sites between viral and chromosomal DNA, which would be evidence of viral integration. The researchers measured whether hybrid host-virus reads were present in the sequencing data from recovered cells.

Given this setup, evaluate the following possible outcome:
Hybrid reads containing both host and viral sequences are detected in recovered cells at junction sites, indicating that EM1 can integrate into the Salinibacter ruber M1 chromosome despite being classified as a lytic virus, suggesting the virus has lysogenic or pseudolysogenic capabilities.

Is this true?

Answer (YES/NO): NO